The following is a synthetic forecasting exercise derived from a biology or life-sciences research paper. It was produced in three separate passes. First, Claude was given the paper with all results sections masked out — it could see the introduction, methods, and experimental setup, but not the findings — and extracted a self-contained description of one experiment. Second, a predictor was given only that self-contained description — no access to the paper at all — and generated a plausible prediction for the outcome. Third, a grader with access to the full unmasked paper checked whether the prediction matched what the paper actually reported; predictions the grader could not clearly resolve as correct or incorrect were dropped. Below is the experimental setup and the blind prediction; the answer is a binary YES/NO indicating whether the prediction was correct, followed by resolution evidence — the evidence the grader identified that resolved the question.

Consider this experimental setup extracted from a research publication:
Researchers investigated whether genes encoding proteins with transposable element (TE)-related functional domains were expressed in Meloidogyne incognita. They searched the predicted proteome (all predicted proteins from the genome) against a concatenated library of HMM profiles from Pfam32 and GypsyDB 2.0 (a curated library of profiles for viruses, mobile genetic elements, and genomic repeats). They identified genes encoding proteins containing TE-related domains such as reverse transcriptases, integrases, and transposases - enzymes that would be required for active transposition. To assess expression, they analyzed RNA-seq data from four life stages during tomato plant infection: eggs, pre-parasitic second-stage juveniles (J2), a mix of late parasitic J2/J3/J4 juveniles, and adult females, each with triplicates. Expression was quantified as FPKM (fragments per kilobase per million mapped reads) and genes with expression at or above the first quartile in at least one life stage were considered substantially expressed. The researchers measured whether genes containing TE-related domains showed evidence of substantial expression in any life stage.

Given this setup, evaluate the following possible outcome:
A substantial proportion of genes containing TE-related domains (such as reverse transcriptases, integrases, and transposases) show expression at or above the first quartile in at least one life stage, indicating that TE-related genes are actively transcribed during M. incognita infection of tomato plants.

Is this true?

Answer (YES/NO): YES